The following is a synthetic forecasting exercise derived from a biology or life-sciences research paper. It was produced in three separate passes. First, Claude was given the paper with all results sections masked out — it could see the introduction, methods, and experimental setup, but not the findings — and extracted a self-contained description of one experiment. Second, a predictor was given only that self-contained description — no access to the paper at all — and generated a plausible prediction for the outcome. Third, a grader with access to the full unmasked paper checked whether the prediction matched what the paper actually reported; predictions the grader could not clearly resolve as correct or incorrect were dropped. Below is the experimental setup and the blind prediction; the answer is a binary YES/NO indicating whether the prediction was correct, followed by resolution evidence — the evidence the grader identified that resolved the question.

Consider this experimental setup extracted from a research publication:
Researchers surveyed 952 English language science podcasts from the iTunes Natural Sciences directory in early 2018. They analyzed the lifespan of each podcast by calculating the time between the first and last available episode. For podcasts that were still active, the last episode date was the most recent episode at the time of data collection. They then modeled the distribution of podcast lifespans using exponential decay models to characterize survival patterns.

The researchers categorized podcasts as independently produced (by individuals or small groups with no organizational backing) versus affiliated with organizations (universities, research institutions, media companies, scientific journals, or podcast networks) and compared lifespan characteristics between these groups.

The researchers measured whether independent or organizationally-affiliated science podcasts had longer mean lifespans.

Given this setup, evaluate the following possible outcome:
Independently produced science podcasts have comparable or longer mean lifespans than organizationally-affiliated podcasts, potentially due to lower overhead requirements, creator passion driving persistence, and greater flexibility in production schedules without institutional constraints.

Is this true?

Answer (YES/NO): NO